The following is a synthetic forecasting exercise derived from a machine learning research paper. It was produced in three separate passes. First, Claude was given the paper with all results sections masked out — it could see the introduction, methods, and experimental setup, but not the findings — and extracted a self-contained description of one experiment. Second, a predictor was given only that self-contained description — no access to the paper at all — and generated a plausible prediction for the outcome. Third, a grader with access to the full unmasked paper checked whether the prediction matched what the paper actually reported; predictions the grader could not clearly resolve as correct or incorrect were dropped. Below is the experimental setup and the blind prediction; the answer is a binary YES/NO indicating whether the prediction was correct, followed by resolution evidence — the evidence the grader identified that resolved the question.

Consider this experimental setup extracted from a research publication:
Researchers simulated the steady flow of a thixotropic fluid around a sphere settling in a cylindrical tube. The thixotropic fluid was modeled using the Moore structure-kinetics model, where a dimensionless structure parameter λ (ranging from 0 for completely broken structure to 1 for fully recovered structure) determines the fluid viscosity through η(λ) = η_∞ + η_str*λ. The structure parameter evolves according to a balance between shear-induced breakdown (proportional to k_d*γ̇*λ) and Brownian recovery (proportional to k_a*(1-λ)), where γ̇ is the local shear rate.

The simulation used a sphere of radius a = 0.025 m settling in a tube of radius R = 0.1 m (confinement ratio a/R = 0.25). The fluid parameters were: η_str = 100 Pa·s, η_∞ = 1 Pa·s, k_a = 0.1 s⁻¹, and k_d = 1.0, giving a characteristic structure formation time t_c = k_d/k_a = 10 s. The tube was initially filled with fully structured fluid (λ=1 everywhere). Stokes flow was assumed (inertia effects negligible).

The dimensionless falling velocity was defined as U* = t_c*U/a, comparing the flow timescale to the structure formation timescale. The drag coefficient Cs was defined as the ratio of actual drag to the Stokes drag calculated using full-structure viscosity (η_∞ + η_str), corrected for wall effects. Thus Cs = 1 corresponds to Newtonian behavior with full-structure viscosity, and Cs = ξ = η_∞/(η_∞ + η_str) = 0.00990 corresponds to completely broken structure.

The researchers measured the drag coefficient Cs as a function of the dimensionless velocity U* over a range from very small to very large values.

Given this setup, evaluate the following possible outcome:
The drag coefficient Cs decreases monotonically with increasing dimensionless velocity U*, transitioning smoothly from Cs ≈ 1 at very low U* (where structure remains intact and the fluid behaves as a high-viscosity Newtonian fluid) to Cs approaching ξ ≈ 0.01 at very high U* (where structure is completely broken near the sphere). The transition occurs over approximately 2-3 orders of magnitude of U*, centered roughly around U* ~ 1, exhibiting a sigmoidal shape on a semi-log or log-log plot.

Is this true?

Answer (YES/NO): NO